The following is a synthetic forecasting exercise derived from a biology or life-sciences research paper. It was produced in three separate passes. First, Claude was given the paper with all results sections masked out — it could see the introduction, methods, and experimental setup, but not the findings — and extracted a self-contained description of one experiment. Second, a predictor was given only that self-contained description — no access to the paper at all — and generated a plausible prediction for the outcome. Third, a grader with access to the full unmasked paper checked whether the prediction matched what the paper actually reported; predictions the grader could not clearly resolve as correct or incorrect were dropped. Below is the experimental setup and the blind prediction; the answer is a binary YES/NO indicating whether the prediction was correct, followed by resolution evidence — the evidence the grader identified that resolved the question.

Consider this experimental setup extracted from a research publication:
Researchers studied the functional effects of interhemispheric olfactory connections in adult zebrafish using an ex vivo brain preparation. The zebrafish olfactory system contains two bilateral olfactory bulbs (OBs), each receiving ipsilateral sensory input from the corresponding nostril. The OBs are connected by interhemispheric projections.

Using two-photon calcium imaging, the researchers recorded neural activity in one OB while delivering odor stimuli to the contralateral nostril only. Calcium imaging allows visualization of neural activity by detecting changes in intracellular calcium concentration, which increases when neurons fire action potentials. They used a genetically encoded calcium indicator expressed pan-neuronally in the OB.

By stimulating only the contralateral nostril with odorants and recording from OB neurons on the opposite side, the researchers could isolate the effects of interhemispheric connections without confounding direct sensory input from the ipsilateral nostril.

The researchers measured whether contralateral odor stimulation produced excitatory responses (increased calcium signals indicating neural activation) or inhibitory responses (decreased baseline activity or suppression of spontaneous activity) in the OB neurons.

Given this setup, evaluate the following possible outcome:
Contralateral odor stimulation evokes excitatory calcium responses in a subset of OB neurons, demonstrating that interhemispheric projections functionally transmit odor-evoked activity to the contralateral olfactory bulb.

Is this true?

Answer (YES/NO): YES